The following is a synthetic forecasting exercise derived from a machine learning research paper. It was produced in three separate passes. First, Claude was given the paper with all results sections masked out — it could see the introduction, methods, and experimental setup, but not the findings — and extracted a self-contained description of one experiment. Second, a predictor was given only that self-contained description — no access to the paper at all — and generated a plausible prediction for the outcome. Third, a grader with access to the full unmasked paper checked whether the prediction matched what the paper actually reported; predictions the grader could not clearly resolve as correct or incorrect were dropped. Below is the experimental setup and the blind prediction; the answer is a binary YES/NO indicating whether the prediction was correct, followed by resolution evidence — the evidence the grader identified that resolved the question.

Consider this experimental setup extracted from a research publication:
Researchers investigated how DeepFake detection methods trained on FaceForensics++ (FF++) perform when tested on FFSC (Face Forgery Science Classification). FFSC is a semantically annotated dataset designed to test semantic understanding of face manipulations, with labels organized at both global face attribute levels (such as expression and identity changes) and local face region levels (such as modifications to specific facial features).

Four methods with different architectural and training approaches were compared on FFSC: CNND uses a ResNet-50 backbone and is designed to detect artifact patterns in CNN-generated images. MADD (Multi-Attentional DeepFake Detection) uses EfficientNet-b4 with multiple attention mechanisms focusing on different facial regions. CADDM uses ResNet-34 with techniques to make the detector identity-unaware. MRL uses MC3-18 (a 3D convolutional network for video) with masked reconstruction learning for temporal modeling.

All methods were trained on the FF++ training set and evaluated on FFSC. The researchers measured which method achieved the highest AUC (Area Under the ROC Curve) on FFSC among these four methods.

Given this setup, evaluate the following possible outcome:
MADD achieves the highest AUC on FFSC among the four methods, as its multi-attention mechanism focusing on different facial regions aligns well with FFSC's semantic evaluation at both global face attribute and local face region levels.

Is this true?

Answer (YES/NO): NO